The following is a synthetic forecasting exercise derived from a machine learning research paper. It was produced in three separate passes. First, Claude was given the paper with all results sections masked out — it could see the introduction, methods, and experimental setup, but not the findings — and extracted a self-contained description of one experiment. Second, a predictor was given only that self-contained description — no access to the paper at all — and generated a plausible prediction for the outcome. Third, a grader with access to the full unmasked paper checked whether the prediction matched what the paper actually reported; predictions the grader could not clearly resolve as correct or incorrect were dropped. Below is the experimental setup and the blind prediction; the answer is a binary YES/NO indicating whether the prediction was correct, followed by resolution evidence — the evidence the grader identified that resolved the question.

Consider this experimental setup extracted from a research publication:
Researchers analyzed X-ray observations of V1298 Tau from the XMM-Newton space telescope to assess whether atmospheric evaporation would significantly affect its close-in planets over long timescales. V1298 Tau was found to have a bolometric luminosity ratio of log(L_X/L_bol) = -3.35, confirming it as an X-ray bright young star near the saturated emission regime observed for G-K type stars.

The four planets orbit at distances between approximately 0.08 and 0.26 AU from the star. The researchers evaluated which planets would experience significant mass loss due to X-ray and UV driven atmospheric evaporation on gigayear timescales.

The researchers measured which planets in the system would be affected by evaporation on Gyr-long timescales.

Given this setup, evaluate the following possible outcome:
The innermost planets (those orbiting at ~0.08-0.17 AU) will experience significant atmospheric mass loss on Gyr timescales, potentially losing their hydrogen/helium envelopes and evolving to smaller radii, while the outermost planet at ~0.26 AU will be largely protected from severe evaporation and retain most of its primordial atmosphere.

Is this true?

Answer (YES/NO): NO